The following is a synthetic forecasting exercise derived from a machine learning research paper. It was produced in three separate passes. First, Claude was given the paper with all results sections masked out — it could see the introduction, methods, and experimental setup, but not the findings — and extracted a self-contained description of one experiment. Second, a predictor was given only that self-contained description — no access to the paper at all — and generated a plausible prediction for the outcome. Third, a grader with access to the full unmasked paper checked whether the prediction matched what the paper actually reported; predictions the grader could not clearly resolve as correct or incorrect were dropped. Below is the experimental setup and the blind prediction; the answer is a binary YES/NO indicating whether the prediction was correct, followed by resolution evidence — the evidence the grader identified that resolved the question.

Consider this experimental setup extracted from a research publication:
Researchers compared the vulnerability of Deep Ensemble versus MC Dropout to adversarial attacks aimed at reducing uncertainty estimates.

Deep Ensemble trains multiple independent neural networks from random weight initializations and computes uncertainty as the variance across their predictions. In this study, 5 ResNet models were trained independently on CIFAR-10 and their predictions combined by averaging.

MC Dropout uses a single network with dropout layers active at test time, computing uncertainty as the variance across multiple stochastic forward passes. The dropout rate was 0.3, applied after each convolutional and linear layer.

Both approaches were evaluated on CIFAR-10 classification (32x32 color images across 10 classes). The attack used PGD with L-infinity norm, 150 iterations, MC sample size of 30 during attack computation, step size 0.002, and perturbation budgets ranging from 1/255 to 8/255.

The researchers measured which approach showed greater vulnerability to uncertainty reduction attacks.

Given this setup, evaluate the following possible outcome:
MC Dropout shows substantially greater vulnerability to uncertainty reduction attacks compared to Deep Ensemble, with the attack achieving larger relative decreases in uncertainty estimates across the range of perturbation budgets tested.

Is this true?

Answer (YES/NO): NO